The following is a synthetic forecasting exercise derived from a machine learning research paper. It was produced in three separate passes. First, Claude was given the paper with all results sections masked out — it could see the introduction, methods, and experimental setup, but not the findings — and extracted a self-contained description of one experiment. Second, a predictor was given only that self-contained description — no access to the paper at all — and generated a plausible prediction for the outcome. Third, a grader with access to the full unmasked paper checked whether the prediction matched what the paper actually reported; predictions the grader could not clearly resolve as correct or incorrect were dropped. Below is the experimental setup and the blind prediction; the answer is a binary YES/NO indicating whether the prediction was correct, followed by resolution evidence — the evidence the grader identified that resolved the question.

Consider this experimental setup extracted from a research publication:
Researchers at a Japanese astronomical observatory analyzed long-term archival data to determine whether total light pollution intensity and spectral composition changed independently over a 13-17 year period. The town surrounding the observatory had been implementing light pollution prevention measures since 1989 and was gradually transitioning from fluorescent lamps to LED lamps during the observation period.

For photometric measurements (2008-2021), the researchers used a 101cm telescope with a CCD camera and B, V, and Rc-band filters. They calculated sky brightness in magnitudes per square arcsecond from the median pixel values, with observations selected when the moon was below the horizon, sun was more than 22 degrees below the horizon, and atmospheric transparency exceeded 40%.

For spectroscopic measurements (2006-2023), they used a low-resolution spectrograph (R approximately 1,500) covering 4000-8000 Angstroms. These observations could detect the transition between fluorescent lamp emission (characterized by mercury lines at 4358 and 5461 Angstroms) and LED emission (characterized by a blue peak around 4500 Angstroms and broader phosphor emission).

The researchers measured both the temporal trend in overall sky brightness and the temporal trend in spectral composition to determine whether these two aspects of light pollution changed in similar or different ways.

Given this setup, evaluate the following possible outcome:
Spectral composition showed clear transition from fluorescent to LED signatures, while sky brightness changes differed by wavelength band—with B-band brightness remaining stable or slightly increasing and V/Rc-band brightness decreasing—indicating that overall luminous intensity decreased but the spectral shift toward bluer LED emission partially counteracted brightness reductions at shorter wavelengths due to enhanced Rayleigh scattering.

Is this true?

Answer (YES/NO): NO